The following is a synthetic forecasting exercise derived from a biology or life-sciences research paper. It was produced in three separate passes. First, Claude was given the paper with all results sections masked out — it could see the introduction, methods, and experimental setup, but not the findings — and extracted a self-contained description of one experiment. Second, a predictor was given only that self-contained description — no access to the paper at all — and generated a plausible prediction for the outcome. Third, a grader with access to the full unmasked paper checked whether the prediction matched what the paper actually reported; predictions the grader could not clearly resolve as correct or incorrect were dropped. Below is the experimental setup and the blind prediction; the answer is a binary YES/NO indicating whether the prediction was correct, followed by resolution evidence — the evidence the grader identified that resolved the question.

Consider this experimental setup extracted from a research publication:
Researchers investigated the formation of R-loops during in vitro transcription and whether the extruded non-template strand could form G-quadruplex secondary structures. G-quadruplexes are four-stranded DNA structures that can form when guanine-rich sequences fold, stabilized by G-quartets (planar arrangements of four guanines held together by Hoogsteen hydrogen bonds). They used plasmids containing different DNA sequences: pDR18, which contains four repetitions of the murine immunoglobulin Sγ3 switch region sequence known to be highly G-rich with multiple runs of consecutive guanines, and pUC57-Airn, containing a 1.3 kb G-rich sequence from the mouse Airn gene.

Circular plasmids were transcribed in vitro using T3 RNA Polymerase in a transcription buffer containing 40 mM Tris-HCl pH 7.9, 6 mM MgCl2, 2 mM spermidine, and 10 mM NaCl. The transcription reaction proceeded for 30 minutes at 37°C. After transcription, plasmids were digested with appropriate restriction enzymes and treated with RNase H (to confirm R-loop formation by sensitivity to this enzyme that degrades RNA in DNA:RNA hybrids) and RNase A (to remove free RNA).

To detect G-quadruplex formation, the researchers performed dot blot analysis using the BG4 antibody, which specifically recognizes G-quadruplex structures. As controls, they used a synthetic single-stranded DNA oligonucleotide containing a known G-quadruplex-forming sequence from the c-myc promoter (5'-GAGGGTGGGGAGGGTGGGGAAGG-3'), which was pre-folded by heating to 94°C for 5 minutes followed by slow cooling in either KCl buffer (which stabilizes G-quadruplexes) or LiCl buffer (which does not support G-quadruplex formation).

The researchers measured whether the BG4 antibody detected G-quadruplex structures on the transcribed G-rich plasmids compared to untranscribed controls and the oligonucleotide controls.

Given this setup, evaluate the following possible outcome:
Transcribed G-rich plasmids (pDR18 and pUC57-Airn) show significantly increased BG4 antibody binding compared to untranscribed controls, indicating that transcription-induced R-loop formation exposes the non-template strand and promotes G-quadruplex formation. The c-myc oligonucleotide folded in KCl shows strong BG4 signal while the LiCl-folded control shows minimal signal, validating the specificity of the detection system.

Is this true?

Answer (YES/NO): NO